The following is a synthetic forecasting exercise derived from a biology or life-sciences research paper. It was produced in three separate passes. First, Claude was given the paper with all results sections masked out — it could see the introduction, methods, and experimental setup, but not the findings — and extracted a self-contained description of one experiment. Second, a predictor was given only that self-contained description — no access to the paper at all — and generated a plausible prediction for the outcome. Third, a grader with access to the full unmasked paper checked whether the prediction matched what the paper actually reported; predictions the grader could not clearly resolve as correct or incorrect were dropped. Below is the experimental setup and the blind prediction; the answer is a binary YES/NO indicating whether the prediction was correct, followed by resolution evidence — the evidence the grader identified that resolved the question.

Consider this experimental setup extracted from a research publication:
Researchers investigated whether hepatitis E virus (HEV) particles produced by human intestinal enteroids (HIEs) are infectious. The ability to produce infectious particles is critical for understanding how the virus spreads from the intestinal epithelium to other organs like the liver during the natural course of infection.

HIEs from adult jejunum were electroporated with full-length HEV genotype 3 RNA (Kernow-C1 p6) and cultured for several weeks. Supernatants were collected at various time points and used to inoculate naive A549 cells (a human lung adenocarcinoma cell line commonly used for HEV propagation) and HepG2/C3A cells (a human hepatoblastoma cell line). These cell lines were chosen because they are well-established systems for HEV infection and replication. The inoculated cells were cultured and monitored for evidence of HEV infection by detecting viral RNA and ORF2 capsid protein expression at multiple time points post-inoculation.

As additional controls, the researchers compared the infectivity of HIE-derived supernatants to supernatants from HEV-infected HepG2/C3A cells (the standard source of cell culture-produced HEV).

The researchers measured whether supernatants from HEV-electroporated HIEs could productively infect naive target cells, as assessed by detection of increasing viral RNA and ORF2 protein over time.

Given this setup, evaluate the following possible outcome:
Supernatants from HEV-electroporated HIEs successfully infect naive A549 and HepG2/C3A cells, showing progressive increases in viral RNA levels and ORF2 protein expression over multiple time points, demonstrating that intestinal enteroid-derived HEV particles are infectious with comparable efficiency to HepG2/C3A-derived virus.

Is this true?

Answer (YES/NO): NO